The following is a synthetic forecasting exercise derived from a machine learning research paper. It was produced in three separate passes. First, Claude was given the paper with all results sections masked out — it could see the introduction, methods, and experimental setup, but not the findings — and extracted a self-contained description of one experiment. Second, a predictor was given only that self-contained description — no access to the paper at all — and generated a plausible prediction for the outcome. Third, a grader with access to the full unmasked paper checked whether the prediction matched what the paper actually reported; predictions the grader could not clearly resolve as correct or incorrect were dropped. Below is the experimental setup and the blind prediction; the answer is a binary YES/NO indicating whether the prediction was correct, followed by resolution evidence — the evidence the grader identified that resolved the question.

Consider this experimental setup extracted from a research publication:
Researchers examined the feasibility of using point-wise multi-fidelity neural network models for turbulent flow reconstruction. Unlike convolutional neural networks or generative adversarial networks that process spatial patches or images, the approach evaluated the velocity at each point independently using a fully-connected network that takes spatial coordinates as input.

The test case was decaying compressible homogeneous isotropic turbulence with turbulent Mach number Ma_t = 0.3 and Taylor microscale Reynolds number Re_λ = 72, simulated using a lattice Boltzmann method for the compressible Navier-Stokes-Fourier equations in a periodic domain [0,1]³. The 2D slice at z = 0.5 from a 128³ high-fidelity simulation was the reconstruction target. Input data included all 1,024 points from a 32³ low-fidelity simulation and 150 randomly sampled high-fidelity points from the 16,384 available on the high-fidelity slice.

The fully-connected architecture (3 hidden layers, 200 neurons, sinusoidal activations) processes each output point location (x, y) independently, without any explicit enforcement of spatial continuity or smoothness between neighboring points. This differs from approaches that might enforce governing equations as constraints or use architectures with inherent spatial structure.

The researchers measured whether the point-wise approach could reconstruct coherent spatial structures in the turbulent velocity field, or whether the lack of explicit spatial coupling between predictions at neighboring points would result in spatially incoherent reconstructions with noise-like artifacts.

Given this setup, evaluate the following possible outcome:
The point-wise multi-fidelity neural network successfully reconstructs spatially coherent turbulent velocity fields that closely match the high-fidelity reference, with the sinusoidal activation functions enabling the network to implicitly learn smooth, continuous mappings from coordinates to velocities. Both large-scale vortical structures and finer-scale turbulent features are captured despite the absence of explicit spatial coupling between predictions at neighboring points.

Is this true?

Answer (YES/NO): YES